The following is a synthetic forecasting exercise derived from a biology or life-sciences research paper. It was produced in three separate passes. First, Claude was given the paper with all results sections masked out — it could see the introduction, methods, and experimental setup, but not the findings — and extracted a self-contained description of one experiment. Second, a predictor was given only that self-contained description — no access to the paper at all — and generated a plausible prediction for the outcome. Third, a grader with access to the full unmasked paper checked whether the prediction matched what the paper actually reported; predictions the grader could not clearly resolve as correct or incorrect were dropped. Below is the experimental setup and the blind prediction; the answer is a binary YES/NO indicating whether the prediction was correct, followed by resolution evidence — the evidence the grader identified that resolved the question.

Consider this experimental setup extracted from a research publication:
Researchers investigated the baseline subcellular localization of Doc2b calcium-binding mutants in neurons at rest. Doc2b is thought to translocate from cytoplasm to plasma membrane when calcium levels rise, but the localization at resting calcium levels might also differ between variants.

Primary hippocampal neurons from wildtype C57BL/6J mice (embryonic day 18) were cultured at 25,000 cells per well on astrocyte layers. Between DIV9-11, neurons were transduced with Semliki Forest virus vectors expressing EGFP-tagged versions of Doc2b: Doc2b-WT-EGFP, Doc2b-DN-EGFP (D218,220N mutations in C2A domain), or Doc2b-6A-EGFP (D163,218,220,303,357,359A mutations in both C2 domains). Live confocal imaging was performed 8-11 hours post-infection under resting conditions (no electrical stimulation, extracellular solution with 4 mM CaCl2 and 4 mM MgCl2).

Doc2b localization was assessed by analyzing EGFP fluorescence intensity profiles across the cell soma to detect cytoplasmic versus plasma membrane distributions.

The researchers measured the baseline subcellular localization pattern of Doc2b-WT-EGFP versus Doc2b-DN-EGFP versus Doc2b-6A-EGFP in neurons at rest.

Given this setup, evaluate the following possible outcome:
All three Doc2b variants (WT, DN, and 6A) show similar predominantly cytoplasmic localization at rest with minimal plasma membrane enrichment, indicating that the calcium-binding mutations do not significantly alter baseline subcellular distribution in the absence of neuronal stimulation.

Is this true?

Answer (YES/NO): NO